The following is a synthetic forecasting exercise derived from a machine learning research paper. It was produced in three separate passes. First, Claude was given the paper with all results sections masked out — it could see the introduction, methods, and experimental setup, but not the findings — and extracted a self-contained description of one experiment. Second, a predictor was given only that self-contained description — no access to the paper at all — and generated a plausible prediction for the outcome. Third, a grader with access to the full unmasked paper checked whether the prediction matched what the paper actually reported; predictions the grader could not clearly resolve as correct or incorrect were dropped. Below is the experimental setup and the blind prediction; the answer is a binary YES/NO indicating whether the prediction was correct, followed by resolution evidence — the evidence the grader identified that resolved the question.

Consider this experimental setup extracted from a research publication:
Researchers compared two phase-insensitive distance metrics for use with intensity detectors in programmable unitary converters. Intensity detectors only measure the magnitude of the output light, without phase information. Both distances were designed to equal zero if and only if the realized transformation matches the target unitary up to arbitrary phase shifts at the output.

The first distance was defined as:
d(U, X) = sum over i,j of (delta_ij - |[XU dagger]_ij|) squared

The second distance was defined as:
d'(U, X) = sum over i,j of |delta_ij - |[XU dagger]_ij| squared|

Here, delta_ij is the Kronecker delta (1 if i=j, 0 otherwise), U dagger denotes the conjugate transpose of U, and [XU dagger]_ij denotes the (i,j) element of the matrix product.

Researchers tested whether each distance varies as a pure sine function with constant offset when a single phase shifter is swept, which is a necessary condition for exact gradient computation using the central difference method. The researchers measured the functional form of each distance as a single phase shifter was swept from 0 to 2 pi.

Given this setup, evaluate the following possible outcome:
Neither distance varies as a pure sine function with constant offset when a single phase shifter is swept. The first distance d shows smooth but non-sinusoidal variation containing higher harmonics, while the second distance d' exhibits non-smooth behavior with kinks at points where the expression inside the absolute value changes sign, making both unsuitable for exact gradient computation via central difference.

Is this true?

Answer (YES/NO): NO